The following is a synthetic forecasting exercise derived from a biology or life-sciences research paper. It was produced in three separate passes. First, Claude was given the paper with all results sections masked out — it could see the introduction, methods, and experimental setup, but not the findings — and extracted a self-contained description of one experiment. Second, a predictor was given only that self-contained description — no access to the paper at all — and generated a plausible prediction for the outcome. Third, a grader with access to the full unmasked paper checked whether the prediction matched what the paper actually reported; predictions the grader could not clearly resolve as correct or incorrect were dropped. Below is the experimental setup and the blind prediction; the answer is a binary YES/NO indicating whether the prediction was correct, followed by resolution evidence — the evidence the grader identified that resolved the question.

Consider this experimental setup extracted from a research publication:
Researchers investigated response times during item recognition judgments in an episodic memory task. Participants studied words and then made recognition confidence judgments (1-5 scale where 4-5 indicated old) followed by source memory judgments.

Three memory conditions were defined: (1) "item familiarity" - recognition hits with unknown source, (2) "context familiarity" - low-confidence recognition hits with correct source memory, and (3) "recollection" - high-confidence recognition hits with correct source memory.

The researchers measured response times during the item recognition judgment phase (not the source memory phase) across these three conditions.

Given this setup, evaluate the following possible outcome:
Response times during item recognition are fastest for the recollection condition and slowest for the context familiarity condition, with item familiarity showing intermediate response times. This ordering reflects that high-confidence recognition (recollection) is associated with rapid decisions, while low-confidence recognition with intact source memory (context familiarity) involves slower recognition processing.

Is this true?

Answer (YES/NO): YES